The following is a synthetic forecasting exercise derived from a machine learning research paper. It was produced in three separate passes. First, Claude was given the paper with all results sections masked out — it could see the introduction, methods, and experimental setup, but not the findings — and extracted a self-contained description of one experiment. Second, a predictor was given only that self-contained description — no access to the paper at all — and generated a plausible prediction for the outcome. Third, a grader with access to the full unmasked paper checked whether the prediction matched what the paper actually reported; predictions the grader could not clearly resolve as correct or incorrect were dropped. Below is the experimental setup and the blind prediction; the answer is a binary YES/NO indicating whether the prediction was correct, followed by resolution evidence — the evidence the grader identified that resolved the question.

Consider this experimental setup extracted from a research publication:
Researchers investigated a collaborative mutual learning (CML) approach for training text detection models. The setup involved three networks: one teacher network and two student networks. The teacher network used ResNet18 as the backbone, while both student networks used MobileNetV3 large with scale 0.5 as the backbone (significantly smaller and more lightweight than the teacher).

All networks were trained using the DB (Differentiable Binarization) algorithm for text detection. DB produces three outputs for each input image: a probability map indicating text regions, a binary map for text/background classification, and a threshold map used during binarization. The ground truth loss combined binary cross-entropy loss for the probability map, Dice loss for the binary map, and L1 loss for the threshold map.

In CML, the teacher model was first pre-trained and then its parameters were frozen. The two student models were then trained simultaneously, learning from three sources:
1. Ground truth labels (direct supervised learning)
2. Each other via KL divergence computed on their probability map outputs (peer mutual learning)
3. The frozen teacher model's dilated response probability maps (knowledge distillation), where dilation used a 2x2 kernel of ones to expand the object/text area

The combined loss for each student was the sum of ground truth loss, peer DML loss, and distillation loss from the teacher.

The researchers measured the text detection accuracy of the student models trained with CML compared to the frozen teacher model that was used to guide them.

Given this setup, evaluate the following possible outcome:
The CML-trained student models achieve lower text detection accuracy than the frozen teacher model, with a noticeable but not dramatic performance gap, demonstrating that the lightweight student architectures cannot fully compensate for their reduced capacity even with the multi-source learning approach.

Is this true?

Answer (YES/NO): NO